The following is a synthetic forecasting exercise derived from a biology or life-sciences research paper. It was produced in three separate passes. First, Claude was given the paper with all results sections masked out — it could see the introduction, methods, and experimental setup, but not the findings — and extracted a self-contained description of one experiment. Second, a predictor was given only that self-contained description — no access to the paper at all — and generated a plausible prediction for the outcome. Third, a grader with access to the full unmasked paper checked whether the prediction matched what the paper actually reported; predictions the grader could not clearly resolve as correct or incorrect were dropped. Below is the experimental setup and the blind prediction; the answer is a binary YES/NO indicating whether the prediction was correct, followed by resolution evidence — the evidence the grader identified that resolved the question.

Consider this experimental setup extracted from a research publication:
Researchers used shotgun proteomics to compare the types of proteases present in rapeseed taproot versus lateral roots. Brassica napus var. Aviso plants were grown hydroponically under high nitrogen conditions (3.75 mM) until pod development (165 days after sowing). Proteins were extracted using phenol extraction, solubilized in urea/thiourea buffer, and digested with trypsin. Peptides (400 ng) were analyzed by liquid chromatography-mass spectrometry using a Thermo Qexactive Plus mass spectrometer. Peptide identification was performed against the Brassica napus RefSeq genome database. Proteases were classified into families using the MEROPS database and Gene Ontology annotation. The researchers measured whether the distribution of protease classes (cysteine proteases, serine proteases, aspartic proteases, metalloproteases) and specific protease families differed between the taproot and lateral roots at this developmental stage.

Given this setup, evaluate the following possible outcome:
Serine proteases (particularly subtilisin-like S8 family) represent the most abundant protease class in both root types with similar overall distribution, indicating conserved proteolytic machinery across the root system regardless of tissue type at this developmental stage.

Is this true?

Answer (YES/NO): NO